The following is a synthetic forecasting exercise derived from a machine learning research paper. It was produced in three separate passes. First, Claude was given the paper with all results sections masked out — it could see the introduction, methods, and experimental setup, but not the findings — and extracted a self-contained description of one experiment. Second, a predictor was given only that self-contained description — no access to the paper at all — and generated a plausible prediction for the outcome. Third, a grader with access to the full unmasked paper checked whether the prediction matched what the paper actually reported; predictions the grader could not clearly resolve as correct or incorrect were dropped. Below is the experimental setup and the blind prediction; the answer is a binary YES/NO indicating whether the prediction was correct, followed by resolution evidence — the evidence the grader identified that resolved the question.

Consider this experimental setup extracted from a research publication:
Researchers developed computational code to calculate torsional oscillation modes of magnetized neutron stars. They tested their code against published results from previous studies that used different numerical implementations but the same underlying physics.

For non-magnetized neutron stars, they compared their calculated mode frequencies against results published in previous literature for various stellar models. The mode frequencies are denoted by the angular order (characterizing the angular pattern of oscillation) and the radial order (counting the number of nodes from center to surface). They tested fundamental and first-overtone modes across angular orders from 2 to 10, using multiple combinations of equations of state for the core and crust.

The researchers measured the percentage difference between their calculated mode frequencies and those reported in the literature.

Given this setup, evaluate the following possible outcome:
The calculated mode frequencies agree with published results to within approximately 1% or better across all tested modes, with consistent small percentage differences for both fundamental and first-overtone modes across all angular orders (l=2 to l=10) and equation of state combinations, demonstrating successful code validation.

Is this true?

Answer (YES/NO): YES